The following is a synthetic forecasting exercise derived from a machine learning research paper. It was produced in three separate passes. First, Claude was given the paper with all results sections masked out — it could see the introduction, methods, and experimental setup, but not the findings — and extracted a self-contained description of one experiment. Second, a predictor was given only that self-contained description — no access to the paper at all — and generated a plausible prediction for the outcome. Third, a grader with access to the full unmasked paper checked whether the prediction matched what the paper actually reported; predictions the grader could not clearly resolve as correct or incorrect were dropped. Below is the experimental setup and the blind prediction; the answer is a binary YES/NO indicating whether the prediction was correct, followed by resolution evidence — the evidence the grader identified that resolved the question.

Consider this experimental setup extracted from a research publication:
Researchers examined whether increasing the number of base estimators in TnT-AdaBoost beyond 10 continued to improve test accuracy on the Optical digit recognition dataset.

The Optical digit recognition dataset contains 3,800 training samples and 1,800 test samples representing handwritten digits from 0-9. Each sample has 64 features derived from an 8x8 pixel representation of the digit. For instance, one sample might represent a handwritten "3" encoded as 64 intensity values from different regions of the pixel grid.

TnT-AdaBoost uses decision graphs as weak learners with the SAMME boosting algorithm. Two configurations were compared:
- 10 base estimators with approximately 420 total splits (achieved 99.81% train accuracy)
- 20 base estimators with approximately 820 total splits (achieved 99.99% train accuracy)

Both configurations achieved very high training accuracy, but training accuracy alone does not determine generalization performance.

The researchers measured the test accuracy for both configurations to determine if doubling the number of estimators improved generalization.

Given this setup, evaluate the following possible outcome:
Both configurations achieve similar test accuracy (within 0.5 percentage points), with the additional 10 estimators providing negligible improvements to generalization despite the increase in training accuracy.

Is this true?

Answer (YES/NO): NO